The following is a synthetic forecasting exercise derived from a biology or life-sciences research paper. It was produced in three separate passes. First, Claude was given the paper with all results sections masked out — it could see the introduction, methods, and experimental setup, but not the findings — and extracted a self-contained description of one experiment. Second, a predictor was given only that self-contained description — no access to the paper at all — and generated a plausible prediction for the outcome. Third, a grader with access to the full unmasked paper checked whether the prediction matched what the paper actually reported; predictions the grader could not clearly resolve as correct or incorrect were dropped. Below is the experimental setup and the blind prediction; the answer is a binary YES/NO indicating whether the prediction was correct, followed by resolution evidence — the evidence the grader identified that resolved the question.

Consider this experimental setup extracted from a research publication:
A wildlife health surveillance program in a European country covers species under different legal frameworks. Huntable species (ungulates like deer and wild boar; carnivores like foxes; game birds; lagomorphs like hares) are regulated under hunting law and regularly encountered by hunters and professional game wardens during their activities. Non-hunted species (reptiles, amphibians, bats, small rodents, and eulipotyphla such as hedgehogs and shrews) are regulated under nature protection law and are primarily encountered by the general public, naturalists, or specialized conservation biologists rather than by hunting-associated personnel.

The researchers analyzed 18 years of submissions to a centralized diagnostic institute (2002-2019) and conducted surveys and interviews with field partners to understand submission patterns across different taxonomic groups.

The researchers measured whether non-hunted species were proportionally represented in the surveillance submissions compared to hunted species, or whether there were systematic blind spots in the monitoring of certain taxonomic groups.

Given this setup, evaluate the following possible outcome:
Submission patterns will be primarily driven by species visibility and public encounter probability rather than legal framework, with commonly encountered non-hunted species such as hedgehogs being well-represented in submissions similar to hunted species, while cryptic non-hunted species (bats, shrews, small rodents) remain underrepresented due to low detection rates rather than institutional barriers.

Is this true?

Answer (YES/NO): NO